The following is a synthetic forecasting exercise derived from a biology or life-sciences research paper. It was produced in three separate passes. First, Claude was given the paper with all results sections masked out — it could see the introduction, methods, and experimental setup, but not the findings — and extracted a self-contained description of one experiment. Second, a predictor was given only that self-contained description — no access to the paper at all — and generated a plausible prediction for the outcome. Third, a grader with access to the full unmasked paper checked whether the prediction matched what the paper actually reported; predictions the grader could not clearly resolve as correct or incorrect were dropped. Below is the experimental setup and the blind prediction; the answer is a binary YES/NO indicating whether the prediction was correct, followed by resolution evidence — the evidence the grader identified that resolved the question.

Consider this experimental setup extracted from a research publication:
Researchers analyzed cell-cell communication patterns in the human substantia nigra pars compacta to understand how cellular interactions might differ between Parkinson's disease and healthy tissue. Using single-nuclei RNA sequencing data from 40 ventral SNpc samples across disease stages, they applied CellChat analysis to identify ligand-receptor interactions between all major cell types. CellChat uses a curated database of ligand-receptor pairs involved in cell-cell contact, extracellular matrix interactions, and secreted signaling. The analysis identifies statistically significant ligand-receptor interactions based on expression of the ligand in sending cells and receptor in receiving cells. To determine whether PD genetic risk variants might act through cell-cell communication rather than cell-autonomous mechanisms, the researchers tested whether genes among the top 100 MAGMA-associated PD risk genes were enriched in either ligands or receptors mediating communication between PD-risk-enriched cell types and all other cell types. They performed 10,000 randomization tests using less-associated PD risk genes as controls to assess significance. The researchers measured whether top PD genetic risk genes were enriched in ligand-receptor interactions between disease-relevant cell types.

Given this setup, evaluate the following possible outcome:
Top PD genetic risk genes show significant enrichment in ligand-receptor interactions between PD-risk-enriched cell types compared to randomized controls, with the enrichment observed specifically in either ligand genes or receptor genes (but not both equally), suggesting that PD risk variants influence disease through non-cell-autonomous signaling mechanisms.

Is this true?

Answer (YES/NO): NO